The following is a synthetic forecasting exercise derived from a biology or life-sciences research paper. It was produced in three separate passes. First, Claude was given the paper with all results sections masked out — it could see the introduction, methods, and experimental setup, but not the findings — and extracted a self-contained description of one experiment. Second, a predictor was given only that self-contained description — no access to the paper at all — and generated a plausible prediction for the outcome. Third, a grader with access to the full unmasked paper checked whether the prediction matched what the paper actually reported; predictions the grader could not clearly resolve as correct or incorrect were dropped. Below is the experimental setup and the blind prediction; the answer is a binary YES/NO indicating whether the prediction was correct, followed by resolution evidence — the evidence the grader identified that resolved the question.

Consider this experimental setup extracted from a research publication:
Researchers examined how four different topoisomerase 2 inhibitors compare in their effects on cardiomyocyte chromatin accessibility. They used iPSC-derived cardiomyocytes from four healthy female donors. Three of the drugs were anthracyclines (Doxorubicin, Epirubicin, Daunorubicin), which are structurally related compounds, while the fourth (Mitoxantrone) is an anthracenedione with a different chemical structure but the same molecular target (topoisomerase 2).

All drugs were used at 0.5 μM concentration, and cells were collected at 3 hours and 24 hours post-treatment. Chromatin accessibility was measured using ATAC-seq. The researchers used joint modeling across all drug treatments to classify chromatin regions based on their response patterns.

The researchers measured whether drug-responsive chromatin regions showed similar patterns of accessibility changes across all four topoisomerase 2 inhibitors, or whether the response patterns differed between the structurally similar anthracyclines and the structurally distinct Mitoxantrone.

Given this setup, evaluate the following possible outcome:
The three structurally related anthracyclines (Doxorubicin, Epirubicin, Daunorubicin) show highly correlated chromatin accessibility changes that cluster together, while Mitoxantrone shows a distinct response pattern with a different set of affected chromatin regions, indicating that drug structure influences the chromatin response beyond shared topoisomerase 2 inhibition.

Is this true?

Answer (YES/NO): NO